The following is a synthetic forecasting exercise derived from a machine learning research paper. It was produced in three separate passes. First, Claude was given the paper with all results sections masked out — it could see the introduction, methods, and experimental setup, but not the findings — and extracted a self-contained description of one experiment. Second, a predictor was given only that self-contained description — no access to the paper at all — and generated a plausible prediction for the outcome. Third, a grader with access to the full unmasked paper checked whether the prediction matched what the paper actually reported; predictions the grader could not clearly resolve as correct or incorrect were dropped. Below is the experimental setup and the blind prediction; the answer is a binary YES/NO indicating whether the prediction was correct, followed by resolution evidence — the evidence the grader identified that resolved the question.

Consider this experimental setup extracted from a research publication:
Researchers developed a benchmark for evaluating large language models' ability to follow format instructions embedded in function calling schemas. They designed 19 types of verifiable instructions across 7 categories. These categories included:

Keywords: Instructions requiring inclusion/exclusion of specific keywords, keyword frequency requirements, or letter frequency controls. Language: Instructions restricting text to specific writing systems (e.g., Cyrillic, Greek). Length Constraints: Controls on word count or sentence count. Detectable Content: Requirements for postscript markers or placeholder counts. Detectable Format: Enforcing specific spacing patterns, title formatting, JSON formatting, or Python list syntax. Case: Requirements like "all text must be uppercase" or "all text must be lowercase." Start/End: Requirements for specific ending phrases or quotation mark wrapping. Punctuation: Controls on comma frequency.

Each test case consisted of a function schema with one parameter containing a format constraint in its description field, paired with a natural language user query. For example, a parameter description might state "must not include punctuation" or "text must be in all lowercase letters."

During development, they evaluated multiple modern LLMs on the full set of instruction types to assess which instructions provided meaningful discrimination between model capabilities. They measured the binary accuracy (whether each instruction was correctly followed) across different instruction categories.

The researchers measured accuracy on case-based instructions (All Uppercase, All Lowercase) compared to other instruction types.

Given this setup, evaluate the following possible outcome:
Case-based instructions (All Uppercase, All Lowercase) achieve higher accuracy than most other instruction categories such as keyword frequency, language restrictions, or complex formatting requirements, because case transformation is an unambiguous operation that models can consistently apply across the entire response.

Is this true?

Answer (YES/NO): YES